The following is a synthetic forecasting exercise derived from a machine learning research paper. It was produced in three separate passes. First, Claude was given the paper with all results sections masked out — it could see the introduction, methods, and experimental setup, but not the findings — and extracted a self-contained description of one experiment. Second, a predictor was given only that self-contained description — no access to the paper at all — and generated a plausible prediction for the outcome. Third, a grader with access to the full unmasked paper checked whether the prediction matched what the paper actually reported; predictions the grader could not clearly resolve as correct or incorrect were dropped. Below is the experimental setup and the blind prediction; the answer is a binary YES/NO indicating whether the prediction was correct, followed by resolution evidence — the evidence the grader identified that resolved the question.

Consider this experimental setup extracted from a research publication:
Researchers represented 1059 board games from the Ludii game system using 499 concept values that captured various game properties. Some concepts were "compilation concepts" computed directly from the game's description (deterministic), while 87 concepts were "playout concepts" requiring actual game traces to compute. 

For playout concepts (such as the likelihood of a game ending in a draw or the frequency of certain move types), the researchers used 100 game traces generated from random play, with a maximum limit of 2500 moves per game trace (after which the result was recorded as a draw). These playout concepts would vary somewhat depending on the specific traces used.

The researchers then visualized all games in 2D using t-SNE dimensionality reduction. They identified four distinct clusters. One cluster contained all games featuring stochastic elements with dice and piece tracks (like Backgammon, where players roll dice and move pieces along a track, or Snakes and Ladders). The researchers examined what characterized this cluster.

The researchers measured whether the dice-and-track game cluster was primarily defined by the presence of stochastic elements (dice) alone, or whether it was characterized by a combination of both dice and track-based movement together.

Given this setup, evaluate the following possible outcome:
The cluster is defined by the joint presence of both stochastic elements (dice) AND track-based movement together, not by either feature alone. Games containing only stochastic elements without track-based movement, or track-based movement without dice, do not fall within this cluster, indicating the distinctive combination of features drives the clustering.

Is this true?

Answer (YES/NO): NO